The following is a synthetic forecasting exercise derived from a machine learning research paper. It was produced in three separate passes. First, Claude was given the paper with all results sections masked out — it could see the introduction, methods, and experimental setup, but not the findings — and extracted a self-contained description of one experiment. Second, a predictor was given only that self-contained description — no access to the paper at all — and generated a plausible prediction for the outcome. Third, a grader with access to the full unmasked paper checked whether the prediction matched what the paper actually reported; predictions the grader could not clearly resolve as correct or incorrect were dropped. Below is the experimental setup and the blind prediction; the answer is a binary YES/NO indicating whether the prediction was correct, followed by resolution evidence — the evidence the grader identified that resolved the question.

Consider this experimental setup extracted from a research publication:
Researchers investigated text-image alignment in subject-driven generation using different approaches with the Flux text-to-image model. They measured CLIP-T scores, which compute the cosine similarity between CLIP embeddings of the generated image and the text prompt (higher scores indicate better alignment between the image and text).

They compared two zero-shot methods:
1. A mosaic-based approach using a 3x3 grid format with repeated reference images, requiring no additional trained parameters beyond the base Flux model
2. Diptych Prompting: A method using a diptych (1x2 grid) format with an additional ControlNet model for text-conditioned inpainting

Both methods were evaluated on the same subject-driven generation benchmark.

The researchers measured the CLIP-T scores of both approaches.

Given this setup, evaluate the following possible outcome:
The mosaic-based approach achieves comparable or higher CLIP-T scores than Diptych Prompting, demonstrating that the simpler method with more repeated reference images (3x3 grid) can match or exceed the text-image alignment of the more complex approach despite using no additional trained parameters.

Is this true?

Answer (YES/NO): NO